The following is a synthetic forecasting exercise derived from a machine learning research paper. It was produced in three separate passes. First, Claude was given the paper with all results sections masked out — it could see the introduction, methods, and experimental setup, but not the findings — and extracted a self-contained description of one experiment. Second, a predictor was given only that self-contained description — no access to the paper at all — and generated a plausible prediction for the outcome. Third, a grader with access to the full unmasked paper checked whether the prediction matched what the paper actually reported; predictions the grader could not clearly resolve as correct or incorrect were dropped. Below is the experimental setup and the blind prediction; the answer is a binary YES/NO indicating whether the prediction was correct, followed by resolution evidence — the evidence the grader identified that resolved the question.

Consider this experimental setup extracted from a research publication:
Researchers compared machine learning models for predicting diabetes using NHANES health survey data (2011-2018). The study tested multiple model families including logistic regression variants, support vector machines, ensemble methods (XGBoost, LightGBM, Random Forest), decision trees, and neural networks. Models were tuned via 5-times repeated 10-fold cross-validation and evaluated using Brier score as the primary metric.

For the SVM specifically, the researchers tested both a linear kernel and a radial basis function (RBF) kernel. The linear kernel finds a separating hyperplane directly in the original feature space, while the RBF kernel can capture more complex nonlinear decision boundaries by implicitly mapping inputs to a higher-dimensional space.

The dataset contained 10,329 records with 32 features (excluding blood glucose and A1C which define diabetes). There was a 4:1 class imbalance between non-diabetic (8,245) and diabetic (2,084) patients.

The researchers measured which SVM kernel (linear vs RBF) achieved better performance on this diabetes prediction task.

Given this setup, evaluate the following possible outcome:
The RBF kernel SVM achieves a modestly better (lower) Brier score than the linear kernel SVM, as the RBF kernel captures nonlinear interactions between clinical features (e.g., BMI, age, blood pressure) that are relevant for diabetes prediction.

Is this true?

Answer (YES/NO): NO